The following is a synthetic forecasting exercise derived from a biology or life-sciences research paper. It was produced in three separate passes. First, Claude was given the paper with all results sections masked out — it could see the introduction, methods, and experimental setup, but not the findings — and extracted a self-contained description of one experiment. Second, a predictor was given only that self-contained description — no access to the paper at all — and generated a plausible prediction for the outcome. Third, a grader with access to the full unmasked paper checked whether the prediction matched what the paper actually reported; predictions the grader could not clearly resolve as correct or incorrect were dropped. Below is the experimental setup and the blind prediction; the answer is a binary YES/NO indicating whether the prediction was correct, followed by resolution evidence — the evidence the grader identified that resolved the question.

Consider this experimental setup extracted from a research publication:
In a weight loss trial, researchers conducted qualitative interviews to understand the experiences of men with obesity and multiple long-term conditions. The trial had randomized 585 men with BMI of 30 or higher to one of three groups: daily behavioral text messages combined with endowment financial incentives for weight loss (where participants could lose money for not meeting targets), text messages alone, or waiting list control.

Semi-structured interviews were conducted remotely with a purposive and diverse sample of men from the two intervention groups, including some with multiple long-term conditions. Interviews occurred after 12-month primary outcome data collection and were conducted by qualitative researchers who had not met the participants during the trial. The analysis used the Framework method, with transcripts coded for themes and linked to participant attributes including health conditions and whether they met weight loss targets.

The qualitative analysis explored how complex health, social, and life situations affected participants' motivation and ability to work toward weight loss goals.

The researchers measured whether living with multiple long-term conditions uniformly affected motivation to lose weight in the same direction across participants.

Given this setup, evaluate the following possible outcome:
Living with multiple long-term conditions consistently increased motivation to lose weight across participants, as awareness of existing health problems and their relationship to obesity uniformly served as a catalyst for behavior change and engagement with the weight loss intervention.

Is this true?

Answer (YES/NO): NO